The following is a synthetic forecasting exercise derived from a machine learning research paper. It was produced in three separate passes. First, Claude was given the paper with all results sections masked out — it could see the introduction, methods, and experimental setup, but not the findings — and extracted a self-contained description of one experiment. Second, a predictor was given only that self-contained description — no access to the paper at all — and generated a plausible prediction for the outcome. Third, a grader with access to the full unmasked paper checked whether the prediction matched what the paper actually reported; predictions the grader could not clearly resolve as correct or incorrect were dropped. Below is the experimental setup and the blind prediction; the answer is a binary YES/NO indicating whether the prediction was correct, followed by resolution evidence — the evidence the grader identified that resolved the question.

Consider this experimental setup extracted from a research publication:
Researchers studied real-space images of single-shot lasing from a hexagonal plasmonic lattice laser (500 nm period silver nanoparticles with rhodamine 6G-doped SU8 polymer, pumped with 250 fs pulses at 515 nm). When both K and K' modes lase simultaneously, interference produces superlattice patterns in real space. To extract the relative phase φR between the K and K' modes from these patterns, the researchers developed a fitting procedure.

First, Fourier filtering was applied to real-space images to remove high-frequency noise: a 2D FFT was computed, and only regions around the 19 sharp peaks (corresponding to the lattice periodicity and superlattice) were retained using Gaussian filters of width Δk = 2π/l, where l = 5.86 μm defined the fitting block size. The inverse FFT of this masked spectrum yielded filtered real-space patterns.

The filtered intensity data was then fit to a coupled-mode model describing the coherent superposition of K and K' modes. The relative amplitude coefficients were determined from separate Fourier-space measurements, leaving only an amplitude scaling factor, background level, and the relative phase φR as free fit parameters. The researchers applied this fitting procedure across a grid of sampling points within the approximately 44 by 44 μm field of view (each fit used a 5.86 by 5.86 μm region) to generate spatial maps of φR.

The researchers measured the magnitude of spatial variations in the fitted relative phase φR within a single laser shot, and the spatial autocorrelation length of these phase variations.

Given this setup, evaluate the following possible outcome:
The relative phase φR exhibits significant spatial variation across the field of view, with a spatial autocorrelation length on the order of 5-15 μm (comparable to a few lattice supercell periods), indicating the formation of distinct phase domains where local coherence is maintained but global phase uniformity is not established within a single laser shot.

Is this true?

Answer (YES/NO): NO